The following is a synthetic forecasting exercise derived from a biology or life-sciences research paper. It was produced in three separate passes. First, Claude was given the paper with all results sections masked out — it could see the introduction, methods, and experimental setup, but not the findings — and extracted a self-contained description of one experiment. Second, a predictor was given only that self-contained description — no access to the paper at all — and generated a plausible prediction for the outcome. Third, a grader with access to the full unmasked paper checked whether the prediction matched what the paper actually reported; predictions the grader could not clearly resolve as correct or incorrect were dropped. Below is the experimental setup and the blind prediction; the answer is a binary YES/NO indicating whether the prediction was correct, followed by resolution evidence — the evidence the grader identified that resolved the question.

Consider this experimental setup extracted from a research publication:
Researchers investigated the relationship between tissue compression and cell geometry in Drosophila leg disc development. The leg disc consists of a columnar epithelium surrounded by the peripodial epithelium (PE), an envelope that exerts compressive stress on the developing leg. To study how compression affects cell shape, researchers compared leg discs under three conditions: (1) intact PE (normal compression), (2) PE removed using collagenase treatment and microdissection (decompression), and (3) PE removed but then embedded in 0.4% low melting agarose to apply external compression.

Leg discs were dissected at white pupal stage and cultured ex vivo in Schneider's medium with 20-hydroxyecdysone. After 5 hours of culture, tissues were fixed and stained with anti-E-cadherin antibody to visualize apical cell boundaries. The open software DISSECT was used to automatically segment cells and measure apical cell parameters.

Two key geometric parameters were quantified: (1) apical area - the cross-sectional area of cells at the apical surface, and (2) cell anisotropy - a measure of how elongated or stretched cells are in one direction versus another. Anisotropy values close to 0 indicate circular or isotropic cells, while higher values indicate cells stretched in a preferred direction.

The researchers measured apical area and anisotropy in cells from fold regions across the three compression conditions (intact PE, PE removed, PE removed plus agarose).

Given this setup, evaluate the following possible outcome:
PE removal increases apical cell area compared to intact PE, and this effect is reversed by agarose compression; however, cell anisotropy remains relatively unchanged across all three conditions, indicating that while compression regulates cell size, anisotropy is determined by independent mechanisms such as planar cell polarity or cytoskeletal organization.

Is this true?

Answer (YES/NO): NO